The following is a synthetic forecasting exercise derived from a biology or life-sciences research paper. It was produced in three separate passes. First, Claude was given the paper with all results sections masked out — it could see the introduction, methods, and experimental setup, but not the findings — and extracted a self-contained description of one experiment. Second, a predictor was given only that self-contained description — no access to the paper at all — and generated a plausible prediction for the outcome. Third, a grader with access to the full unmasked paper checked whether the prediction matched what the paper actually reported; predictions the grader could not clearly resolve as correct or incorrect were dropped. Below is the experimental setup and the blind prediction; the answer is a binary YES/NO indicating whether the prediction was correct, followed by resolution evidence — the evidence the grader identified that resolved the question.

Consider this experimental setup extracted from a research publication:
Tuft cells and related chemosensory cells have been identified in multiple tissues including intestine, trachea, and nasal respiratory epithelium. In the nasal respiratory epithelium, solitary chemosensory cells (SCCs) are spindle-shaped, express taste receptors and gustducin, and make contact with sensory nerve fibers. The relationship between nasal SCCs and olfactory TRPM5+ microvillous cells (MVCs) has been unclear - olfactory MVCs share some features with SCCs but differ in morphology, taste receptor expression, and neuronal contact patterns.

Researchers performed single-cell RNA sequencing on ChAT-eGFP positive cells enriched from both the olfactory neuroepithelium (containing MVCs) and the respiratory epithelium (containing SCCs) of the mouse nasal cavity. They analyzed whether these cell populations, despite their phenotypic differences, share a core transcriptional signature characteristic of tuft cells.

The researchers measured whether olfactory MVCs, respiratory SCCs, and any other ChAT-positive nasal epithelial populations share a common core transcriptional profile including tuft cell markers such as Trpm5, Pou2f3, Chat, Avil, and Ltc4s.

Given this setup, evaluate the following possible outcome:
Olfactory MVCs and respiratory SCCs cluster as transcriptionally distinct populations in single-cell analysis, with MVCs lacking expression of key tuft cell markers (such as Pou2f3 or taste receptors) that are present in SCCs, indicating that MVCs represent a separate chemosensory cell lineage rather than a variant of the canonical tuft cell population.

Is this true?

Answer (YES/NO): NO